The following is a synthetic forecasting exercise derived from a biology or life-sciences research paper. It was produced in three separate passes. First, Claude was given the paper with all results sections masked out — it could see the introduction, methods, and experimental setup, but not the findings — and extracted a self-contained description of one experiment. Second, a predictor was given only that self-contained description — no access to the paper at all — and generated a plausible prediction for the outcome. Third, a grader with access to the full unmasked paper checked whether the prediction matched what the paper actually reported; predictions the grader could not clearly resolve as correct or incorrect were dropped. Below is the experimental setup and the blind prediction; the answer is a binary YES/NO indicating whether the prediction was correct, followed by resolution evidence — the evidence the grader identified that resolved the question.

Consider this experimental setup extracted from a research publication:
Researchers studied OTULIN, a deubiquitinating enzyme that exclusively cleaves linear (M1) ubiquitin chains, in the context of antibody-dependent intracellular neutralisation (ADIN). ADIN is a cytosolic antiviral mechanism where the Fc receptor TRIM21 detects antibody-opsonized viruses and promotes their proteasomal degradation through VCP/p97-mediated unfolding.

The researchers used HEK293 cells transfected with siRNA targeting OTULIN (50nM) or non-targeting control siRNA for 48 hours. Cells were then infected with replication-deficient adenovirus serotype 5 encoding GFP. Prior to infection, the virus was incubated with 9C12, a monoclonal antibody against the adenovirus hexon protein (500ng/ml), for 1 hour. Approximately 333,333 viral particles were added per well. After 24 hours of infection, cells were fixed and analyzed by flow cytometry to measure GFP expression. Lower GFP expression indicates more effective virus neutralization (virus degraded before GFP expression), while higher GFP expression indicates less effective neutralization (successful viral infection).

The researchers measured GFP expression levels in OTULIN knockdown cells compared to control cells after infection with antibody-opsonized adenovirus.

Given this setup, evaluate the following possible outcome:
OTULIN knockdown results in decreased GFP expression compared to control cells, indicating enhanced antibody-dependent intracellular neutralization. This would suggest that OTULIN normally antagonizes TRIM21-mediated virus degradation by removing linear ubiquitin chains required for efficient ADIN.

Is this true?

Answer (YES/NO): YES